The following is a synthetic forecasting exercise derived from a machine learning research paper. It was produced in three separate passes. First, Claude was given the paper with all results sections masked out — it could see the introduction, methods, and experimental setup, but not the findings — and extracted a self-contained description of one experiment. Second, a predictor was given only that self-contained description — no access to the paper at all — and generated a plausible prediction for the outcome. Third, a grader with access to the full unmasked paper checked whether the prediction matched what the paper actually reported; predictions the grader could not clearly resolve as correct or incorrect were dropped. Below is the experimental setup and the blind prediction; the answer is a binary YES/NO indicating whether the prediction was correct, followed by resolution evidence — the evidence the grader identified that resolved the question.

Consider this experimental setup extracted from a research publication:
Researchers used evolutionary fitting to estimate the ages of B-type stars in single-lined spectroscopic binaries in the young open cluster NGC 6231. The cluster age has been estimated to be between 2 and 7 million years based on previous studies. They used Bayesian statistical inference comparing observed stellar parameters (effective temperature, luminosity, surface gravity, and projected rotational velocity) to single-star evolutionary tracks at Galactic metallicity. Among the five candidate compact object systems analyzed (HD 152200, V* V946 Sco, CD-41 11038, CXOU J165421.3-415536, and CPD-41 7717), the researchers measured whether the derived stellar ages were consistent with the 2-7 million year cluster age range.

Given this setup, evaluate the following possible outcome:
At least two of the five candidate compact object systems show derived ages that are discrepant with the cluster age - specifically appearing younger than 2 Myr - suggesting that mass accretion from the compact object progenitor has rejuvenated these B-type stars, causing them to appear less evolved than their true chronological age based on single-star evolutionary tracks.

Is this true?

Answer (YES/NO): NO